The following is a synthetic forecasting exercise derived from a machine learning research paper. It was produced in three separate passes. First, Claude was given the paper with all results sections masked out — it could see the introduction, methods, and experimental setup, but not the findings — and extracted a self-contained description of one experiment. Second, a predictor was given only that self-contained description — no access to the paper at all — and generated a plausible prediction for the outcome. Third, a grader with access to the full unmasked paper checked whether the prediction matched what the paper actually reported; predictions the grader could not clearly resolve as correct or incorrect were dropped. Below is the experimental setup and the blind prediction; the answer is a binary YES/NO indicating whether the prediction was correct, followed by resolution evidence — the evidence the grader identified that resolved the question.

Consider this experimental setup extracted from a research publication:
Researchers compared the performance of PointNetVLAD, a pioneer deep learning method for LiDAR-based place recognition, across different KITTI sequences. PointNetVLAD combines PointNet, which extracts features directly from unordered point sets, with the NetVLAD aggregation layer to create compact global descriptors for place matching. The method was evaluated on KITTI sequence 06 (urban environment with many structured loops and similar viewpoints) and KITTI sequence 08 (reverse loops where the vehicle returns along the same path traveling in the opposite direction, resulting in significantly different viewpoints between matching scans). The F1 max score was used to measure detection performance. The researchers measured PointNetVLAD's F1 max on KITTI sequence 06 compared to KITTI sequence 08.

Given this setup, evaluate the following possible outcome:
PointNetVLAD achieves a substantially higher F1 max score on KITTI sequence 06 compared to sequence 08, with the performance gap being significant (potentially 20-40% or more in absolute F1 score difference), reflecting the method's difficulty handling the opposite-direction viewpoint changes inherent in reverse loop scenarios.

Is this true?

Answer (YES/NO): YES